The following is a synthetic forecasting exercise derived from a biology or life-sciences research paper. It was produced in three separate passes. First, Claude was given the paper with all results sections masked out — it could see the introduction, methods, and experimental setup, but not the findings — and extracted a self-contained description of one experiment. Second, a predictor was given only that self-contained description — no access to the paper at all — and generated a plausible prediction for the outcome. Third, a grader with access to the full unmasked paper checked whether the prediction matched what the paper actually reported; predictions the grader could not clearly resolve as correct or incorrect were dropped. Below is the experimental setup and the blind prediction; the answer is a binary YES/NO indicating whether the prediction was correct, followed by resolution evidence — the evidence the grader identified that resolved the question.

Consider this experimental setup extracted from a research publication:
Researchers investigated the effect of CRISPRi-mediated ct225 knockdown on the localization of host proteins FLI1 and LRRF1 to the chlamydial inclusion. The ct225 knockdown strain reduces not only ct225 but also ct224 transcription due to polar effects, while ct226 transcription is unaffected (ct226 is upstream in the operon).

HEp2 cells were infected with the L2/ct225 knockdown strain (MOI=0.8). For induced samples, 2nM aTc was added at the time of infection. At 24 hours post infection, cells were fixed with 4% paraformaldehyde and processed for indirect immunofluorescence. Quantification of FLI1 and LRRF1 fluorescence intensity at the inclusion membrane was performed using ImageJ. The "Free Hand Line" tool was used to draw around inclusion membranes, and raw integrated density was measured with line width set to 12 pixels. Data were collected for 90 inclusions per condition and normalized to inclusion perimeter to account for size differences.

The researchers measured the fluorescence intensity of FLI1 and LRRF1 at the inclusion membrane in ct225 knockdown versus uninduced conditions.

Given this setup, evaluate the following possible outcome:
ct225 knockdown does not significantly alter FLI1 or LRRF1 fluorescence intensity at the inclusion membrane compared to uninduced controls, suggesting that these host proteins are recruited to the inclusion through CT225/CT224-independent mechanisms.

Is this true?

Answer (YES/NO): NO